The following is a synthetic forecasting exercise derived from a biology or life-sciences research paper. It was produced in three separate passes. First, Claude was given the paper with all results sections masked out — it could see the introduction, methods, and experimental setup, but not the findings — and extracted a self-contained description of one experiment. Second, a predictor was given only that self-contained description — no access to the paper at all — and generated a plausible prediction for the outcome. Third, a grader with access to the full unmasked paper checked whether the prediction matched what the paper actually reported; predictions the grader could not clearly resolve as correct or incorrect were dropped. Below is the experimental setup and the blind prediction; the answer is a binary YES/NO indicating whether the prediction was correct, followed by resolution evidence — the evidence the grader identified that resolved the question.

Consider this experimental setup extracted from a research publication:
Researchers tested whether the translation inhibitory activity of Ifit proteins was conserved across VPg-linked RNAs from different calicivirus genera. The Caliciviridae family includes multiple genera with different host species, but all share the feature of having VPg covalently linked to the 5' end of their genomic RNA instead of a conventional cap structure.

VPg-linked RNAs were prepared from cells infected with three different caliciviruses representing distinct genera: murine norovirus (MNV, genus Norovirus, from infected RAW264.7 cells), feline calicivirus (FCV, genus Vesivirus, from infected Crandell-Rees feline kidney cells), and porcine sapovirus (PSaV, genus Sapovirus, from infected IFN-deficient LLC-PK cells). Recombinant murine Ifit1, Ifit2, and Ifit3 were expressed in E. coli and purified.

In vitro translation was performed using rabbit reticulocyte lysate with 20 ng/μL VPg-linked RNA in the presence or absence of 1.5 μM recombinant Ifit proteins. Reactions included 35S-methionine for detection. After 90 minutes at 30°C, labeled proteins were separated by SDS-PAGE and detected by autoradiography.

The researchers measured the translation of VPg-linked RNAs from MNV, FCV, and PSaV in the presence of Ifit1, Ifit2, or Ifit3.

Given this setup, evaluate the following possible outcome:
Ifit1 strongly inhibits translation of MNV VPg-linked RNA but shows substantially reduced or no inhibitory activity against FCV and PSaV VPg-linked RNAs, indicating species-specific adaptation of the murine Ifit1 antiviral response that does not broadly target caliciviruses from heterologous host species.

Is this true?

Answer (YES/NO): NO